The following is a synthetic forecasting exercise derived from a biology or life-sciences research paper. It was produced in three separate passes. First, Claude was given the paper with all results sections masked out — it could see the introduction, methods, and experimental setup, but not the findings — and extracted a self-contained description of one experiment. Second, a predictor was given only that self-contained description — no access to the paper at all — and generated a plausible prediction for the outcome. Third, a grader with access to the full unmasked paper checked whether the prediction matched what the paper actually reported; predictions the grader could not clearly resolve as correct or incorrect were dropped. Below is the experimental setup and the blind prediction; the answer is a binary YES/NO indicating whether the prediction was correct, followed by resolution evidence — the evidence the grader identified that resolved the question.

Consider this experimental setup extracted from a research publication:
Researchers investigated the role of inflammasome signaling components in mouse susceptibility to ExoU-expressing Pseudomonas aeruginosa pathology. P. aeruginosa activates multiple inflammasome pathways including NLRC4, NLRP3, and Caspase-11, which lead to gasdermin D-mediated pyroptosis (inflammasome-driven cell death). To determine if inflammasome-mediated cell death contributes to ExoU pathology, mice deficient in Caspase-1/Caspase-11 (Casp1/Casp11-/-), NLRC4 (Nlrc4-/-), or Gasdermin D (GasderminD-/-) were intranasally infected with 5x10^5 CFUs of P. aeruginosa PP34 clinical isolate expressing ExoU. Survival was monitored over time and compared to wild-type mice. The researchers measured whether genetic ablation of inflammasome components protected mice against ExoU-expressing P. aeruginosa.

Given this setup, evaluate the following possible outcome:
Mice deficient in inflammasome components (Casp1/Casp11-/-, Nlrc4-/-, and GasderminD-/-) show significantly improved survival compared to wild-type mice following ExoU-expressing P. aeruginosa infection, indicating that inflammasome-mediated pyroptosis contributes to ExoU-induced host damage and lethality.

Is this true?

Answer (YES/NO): NO